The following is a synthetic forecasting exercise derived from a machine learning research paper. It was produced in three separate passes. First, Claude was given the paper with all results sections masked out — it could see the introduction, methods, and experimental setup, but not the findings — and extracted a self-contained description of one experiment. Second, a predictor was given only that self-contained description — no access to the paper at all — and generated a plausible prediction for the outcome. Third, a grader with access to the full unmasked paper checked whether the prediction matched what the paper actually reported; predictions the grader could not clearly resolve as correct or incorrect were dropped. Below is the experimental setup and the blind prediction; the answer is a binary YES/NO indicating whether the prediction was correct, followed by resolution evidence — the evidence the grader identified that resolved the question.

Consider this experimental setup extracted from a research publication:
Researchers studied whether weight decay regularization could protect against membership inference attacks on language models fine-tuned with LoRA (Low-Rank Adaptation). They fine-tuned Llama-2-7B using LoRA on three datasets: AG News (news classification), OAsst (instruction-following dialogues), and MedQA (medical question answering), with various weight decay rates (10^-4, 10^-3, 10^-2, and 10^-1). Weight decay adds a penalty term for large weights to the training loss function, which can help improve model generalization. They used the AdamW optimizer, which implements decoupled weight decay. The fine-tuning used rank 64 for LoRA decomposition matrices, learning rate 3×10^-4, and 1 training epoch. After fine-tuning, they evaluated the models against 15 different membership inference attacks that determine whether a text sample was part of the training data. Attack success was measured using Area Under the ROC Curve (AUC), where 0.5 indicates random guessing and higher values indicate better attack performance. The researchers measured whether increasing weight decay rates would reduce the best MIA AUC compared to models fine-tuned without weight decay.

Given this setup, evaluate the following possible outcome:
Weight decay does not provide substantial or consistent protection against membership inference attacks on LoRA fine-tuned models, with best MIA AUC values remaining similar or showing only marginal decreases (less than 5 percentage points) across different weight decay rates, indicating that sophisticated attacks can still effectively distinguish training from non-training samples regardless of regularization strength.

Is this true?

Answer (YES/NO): YES